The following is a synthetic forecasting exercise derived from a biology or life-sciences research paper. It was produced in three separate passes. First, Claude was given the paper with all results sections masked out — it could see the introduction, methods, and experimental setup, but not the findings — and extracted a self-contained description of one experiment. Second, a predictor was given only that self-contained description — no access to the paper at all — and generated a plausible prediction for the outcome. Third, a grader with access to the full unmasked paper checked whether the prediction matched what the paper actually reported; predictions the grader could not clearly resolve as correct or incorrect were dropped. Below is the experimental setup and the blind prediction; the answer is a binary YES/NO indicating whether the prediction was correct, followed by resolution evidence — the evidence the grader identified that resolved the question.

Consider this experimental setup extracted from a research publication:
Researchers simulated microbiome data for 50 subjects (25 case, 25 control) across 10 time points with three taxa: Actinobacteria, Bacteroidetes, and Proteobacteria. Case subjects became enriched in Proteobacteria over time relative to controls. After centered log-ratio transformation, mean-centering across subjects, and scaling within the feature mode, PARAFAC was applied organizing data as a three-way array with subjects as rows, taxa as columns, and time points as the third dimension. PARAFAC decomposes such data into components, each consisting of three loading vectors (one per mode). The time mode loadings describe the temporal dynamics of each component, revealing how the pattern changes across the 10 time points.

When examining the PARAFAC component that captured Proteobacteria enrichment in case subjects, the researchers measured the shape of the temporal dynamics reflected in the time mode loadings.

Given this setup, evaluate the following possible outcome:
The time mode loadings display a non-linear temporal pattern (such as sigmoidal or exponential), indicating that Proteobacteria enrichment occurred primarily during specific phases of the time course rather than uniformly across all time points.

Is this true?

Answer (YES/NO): YES